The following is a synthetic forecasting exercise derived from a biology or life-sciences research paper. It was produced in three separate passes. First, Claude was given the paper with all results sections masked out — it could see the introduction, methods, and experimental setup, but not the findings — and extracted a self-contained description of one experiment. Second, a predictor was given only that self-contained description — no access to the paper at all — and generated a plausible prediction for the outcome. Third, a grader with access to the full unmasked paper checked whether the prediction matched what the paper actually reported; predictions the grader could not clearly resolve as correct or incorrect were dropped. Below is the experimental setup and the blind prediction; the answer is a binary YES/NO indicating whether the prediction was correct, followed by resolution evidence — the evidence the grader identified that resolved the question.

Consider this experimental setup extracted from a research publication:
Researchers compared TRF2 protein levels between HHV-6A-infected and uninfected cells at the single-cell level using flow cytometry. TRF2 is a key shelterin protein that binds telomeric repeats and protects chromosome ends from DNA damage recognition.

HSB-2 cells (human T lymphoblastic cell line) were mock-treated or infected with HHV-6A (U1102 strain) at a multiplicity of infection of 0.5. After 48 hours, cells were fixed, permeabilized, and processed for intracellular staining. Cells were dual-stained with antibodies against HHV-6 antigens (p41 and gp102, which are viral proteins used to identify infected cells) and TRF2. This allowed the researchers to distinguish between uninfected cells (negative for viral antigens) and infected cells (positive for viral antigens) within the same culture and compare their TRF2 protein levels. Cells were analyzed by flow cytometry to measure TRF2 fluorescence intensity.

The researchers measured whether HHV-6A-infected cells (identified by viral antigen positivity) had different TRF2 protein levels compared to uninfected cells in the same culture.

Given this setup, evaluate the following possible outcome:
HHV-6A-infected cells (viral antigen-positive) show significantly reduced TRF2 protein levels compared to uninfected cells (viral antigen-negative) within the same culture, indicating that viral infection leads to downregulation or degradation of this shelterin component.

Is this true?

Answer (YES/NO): NO